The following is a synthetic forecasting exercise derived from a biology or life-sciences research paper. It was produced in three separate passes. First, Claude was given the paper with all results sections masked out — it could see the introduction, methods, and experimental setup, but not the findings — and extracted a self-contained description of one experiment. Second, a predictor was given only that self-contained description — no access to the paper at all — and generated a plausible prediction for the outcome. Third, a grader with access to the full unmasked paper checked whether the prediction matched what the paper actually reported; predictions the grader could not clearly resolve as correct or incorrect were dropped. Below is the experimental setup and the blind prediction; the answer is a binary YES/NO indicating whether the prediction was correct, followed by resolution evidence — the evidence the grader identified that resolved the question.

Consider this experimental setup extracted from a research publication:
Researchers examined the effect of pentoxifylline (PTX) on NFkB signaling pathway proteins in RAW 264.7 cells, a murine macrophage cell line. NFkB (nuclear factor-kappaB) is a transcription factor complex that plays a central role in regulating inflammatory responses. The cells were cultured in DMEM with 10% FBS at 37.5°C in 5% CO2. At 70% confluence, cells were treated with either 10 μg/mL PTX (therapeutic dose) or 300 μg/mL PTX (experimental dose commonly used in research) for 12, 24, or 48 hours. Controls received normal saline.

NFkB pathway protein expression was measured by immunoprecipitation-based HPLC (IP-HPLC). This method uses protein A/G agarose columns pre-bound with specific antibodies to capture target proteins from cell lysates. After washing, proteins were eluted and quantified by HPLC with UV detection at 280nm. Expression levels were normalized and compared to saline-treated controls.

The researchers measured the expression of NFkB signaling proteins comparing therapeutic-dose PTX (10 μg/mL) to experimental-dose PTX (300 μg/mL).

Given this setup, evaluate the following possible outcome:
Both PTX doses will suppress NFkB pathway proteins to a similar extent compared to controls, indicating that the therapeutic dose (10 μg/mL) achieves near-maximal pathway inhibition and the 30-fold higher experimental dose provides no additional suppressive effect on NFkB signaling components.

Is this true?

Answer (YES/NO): NO